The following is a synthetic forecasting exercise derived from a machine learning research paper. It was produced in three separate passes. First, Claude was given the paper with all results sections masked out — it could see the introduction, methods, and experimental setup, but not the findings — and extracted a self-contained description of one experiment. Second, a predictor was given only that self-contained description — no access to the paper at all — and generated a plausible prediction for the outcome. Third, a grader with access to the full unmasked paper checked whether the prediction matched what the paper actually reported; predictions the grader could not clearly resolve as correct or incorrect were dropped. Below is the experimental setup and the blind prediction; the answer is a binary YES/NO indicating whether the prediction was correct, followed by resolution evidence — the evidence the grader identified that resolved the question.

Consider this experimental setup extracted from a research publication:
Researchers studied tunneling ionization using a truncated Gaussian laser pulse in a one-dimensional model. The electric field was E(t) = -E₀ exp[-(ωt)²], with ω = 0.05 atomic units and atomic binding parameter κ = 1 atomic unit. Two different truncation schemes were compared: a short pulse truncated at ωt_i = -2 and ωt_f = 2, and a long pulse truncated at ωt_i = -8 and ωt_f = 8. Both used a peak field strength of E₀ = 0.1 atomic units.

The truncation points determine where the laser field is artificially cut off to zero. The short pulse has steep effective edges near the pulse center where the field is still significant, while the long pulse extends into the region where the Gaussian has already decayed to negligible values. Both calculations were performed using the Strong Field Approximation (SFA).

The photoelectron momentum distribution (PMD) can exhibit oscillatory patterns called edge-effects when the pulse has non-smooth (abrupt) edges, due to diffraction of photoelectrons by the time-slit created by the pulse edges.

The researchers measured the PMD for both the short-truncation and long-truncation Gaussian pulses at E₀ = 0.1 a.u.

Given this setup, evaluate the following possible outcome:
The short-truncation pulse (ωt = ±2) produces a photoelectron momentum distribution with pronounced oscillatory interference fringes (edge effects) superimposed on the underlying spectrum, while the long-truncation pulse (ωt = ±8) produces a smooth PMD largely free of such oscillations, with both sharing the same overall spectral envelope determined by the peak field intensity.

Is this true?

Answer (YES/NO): NO